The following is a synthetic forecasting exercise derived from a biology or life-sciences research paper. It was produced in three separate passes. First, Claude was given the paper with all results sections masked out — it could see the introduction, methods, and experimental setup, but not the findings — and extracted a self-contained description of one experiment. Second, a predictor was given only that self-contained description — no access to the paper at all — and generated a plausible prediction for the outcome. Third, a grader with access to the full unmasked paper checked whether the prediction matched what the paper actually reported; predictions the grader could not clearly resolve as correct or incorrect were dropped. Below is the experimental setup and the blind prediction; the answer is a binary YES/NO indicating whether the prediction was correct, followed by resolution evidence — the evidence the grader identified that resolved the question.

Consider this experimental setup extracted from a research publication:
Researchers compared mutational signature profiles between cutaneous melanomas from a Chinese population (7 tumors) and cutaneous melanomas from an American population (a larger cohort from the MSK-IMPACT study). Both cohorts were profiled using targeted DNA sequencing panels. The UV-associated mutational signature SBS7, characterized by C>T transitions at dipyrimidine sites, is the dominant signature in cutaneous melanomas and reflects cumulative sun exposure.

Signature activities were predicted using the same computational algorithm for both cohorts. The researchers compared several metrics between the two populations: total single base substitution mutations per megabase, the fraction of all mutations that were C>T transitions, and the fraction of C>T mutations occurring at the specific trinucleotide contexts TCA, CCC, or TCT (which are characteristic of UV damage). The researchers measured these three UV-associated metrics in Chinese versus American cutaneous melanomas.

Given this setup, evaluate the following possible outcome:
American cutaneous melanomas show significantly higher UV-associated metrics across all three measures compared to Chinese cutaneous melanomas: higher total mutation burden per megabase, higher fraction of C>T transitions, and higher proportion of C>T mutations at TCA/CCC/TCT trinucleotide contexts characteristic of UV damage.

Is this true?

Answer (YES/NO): YES